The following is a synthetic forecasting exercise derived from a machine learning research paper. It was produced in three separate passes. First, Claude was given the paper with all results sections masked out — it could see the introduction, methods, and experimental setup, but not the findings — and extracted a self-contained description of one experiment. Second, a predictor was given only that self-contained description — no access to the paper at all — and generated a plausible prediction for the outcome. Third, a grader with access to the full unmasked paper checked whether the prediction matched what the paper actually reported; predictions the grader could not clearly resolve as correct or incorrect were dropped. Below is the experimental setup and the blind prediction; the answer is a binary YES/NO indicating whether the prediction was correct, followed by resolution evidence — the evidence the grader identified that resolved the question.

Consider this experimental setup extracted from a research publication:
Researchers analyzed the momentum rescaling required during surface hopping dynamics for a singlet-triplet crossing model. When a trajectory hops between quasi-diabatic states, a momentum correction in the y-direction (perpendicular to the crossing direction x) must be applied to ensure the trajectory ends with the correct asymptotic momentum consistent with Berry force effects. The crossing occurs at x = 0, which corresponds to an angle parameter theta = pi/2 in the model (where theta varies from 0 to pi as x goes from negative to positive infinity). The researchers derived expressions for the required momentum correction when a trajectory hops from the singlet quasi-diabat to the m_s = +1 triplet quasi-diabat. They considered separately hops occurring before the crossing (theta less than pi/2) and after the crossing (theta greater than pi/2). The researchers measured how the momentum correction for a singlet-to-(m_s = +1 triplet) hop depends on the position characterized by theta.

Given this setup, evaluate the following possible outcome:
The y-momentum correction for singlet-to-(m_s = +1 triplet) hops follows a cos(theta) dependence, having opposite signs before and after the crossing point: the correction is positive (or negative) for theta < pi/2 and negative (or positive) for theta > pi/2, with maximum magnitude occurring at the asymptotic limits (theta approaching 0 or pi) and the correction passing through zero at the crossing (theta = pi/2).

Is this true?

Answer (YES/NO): NO